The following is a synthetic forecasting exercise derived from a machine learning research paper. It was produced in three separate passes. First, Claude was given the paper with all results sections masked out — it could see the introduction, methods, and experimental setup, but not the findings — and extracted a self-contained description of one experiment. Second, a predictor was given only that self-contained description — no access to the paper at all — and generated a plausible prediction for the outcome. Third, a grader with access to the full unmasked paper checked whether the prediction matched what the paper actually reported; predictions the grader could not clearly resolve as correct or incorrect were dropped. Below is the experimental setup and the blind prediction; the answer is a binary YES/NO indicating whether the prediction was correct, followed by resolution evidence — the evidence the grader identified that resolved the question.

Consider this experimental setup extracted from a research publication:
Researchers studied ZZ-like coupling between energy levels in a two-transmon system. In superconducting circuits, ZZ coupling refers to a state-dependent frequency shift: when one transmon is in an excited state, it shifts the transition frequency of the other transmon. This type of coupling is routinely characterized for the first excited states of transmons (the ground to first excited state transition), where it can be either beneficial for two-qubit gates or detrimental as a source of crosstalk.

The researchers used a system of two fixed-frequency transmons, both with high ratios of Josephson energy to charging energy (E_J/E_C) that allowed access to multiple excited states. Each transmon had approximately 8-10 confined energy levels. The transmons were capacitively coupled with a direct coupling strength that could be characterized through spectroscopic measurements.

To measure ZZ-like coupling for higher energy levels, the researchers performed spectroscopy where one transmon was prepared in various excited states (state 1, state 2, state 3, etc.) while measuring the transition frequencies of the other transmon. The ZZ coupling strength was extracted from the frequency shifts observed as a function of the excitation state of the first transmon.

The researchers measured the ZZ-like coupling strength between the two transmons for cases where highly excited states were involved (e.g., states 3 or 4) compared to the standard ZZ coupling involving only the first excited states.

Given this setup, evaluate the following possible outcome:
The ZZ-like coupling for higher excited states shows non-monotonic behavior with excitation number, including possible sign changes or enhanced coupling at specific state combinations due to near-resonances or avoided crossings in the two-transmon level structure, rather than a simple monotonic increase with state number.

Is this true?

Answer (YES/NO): NO